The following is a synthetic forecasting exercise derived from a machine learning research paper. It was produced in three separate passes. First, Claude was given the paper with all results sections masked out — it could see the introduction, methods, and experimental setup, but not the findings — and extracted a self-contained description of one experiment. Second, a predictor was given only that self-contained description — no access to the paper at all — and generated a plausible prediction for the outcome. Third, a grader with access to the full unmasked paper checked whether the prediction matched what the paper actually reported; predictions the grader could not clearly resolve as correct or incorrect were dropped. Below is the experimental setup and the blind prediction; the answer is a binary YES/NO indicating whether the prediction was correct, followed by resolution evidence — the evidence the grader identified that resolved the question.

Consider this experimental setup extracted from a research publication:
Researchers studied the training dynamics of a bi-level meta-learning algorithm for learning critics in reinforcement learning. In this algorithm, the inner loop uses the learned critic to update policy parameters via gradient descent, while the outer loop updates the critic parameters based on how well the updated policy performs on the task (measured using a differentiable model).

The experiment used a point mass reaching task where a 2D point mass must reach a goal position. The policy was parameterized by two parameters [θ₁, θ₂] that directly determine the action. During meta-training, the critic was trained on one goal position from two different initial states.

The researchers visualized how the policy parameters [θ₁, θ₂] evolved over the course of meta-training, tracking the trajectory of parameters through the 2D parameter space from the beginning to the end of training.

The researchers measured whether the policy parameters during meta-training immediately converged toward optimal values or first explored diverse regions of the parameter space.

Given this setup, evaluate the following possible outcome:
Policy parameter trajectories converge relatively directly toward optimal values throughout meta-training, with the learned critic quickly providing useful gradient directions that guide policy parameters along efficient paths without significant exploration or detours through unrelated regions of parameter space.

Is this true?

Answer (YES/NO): NO